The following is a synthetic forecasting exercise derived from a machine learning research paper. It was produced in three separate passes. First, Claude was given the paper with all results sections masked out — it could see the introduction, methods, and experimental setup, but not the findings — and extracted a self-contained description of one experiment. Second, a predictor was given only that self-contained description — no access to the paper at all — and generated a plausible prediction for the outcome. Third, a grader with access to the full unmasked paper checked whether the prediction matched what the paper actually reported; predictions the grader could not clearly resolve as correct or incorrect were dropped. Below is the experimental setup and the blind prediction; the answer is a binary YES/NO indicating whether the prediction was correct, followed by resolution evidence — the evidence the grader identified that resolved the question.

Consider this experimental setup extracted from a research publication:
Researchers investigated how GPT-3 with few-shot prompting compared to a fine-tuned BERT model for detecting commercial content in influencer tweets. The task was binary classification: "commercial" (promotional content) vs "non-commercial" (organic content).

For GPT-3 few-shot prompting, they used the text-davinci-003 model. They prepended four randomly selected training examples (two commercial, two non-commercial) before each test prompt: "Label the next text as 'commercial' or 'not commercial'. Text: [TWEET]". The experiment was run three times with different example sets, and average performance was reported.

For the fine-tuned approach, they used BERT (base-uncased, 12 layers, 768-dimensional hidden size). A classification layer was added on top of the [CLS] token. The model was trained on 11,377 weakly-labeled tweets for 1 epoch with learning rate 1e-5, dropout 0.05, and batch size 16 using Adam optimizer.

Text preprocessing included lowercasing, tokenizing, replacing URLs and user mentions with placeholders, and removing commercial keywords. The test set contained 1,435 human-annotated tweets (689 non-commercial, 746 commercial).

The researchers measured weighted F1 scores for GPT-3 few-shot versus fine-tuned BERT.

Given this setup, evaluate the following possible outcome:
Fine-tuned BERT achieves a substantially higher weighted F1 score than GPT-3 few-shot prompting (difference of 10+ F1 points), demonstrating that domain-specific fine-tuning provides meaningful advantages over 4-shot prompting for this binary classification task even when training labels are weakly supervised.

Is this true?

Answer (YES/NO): NO